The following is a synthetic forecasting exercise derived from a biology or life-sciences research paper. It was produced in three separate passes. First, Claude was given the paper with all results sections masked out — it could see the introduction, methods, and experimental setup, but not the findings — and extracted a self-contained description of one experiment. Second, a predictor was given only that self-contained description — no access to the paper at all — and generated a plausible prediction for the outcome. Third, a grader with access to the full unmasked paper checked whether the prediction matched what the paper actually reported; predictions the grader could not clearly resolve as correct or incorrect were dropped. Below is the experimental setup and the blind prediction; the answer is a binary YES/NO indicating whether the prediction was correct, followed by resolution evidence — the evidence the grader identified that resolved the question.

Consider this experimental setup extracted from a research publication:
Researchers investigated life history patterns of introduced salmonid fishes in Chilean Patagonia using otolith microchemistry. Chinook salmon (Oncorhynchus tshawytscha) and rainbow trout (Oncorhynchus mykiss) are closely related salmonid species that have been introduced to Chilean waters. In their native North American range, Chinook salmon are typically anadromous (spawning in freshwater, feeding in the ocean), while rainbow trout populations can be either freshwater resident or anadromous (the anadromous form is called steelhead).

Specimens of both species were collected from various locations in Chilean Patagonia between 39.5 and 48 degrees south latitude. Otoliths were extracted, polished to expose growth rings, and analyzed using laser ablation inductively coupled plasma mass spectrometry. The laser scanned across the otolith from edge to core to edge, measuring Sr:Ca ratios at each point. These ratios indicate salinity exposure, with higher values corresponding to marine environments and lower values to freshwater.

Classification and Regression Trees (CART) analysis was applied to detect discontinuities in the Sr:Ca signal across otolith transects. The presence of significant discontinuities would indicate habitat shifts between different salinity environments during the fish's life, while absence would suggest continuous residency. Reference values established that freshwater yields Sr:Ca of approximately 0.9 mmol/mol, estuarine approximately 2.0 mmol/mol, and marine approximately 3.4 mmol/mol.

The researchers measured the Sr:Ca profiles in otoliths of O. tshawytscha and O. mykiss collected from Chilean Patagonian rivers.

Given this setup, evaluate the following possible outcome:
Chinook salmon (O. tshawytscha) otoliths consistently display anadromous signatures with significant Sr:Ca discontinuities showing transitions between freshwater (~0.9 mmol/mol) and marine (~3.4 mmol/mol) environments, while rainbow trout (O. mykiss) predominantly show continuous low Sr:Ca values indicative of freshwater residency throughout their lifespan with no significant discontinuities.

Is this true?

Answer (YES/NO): YES